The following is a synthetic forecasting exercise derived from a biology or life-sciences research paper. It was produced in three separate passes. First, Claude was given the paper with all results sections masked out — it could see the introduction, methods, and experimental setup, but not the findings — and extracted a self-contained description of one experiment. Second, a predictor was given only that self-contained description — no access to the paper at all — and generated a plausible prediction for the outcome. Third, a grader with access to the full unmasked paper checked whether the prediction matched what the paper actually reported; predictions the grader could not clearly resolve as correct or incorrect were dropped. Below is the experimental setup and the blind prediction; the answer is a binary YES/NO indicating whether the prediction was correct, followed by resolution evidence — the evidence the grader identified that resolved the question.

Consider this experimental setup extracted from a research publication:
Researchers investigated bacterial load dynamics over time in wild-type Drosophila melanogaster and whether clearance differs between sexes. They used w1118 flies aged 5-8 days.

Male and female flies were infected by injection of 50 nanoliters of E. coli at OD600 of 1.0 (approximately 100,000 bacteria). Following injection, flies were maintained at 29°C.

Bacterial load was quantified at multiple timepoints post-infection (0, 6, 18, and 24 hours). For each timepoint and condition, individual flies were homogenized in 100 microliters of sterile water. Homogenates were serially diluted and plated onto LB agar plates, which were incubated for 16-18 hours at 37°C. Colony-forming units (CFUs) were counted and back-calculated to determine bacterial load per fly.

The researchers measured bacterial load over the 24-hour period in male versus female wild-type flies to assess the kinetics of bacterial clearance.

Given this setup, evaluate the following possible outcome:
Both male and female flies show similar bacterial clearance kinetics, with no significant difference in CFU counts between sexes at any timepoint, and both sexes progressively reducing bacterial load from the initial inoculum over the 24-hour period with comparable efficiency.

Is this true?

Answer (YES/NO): NO